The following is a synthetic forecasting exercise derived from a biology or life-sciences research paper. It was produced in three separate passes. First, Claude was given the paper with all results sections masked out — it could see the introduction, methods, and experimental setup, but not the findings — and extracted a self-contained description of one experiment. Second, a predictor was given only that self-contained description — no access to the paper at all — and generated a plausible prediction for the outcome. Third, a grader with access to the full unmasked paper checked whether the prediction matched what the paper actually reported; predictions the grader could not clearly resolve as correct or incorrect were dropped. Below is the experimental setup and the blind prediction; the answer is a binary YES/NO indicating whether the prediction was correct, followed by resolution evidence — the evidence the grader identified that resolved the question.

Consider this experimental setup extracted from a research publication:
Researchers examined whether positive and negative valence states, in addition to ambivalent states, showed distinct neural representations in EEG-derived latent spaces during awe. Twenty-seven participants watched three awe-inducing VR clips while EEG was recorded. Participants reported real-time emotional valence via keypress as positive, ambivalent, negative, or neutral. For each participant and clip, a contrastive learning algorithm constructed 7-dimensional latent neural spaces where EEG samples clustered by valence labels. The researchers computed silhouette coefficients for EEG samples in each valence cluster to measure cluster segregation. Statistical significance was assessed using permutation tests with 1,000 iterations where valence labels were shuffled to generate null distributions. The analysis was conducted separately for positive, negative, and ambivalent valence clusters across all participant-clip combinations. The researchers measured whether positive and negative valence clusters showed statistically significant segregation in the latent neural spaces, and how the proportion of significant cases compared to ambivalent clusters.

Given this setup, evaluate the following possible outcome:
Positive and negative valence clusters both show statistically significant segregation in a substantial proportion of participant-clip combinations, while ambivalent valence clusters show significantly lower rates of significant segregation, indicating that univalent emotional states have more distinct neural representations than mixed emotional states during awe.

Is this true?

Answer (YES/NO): YES